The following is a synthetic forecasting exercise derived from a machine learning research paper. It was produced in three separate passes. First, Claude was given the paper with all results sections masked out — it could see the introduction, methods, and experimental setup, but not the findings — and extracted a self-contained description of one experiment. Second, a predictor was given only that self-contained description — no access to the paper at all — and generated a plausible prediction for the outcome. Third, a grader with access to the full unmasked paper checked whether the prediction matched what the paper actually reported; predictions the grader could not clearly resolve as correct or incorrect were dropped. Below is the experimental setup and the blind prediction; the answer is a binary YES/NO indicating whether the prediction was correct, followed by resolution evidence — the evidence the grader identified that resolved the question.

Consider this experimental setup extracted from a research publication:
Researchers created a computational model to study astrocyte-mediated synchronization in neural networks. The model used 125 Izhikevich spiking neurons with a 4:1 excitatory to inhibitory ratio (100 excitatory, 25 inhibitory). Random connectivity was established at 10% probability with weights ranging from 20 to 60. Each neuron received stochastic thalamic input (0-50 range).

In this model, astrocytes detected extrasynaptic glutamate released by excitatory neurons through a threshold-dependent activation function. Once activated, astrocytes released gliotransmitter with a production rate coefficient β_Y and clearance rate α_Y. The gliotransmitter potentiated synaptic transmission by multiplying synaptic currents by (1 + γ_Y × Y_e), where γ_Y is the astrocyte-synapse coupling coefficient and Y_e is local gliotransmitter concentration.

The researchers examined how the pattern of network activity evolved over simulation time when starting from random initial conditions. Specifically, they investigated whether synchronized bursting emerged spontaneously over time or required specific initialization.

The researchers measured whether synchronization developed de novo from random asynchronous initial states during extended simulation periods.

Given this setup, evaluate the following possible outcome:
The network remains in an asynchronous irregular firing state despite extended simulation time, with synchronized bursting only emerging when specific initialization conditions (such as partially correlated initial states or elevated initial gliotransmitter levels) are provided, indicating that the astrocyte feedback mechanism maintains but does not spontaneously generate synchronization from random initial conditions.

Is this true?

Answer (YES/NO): NO